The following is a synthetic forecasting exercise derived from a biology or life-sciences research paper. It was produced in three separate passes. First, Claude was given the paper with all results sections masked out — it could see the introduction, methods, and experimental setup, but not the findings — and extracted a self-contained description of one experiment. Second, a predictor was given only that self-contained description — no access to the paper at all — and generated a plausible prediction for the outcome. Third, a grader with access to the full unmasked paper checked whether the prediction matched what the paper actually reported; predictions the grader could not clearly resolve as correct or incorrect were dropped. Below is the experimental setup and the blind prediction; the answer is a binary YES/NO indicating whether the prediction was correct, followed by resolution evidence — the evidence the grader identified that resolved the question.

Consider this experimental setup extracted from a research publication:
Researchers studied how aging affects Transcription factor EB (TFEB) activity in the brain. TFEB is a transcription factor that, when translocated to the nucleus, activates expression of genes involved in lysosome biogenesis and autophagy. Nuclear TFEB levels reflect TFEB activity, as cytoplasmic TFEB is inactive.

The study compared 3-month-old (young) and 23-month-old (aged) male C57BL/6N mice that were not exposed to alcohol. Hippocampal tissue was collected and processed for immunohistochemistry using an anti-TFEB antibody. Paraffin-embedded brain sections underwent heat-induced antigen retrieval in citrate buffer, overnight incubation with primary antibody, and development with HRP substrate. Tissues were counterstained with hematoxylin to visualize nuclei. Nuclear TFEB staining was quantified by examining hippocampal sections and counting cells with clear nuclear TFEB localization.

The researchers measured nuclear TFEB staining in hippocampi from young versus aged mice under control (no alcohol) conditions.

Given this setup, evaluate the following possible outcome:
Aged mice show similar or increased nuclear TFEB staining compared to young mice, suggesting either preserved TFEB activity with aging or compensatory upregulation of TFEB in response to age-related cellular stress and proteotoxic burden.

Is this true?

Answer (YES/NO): NO